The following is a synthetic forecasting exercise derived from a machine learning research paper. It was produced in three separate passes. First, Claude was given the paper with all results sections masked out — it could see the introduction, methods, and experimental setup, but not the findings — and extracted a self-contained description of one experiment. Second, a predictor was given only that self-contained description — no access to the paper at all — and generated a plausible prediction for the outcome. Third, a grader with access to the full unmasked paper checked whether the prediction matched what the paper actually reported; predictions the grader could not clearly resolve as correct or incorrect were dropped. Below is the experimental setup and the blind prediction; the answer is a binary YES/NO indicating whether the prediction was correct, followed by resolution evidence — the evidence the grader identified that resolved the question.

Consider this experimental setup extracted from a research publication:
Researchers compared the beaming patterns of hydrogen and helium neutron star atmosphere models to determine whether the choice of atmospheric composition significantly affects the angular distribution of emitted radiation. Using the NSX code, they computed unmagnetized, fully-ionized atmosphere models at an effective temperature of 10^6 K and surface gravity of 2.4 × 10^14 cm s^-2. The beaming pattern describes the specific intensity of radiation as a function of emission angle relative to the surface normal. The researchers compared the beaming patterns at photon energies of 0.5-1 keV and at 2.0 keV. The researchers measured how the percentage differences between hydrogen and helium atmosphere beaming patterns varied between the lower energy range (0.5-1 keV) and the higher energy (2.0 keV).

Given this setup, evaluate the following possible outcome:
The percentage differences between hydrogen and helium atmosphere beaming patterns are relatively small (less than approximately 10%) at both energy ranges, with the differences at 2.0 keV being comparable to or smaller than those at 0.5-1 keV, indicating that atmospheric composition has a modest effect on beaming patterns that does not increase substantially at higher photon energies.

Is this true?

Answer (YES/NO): NO